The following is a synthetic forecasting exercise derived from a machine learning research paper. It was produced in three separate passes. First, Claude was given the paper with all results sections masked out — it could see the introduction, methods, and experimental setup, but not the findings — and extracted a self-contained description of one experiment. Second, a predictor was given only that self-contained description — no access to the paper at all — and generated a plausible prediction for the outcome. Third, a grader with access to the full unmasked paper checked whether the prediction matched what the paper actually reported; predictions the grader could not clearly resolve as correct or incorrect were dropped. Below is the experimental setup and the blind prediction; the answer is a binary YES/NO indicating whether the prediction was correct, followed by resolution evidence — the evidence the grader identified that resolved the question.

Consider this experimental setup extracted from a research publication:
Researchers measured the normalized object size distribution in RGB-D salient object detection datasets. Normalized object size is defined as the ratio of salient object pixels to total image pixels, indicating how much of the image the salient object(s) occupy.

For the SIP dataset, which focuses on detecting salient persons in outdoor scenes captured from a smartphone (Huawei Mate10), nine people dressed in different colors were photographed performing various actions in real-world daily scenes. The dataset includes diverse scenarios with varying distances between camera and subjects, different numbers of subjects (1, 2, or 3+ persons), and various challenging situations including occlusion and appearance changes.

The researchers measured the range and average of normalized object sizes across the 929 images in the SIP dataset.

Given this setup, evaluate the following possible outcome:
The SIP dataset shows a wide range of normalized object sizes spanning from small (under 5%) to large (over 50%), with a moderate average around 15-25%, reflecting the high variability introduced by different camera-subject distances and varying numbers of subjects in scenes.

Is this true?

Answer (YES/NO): YES